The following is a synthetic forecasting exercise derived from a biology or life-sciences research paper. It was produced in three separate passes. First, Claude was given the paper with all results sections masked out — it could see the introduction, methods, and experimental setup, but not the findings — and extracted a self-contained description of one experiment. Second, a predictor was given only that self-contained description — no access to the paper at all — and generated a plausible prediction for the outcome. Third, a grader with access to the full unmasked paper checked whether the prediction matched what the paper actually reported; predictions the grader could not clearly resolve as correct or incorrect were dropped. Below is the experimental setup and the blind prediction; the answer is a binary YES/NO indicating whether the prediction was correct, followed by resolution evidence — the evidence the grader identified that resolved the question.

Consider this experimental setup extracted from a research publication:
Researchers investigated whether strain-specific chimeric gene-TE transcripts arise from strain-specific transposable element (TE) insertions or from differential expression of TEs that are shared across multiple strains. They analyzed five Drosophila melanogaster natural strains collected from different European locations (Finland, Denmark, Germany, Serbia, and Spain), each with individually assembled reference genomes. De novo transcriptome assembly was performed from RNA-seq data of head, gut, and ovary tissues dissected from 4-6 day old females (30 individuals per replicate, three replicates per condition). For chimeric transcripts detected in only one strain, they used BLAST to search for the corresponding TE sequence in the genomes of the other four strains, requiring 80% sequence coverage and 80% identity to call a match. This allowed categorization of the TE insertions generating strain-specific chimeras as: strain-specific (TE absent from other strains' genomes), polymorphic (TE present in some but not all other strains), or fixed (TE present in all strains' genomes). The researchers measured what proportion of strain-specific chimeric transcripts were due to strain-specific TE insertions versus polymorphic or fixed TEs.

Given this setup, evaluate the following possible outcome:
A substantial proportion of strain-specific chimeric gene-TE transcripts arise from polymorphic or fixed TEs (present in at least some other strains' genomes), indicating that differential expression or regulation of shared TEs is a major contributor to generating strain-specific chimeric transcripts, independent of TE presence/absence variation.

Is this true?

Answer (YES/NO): YES